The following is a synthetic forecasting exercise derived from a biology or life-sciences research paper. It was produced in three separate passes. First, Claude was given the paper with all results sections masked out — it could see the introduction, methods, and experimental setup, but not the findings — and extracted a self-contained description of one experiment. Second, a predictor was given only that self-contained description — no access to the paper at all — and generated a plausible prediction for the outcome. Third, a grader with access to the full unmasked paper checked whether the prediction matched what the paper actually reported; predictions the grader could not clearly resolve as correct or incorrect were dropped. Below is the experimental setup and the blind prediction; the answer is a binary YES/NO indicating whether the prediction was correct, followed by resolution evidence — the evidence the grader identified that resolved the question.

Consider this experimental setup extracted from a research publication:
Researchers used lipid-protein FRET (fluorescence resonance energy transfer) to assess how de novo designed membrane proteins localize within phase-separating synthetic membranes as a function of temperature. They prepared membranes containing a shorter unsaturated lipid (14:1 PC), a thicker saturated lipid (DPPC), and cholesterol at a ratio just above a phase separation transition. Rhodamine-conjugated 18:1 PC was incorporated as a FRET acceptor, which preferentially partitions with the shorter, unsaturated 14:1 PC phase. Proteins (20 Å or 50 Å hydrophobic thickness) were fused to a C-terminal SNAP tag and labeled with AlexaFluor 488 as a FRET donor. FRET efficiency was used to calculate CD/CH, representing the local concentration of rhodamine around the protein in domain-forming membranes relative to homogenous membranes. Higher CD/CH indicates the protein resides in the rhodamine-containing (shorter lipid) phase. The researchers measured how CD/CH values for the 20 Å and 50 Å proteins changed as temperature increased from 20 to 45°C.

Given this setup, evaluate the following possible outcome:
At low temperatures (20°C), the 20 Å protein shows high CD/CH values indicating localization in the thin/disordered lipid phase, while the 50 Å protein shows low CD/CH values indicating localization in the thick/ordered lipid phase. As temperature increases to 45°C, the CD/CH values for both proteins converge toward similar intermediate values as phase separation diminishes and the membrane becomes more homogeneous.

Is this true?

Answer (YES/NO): YES